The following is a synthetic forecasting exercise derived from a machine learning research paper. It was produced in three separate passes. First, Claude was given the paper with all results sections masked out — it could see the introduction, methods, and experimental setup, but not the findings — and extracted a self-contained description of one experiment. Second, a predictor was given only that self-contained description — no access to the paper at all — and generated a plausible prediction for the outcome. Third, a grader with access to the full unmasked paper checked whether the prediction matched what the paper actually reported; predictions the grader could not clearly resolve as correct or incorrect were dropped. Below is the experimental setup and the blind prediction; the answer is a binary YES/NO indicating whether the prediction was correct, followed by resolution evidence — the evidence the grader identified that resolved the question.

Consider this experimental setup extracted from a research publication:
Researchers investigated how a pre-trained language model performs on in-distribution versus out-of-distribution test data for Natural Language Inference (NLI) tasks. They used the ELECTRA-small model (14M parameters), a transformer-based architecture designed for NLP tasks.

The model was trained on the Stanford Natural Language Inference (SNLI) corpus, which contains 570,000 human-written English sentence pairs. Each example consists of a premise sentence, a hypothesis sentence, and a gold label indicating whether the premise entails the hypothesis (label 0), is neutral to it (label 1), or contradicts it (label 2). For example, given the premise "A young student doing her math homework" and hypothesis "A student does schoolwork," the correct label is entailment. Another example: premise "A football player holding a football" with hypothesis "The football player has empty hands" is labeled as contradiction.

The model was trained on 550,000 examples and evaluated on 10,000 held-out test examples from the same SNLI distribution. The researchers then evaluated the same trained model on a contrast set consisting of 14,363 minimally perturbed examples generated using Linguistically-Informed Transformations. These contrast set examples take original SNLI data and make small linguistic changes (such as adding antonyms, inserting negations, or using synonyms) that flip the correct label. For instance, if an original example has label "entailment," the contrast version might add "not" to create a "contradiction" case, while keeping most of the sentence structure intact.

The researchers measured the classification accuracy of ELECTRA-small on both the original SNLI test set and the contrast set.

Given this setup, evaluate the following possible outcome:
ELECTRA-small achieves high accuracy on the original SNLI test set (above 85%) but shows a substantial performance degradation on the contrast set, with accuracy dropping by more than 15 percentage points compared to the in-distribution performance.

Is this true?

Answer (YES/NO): NO